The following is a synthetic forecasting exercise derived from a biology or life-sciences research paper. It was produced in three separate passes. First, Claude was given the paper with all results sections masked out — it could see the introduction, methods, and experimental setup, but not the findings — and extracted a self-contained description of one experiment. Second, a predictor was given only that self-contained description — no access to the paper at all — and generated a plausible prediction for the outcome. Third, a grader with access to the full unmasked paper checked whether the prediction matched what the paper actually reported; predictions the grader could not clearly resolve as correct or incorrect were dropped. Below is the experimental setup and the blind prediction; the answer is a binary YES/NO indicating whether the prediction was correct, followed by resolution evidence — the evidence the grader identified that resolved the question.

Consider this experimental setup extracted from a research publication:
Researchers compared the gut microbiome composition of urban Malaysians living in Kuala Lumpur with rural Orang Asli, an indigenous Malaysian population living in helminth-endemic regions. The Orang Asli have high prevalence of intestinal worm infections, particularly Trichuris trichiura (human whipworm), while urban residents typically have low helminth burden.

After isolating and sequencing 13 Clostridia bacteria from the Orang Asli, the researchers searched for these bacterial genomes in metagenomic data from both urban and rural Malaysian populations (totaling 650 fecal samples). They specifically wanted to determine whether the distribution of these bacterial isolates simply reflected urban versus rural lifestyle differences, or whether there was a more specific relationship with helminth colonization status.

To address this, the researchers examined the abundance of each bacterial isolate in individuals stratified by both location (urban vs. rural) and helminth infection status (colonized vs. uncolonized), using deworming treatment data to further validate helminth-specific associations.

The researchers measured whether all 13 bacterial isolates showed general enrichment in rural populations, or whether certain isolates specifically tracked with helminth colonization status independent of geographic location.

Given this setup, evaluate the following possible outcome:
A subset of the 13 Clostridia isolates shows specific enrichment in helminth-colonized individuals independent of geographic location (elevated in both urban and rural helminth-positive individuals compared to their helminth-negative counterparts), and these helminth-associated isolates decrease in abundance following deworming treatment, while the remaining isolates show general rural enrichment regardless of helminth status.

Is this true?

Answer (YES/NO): NO